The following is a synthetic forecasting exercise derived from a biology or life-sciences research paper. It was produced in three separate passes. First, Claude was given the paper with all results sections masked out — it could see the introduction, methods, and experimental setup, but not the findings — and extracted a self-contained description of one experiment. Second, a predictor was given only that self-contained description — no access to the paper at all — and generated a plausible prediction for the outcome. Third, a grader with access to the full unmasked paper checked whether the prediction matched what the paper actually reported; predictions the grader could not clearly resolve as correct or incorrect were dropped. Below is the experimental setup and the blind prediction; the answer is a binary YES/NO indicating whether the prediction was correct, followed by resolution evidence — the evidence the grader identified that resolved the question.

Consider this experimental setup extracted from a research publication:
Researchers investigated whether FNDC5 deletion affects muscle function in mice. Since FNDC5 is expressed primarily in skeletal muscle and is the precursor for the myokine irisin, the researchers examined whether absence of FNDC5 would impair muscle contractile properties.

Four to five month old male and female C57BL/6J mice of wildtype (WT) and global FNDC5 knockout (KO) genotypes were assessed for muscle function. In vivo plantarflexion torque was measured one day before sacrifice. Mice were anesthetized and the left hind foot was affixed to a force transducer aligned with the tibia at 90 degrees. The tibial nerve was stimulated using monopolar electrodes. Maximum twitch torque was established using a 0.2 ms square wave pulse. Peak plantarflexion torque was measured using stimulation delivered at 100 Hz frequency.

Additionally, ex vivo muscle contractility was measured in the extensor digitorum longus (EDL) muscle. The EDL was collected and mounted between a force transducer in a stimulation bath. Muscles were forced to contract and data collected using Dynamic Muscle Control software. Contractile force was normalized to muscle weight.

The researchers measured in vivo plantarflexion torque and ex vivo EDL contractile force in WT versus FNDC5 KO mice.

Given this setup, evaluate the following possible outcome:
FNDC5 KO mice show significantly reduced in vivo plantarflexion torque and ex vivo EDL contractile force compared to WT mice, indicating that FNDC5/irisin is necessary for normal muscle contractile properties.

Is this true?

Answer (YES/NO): NO